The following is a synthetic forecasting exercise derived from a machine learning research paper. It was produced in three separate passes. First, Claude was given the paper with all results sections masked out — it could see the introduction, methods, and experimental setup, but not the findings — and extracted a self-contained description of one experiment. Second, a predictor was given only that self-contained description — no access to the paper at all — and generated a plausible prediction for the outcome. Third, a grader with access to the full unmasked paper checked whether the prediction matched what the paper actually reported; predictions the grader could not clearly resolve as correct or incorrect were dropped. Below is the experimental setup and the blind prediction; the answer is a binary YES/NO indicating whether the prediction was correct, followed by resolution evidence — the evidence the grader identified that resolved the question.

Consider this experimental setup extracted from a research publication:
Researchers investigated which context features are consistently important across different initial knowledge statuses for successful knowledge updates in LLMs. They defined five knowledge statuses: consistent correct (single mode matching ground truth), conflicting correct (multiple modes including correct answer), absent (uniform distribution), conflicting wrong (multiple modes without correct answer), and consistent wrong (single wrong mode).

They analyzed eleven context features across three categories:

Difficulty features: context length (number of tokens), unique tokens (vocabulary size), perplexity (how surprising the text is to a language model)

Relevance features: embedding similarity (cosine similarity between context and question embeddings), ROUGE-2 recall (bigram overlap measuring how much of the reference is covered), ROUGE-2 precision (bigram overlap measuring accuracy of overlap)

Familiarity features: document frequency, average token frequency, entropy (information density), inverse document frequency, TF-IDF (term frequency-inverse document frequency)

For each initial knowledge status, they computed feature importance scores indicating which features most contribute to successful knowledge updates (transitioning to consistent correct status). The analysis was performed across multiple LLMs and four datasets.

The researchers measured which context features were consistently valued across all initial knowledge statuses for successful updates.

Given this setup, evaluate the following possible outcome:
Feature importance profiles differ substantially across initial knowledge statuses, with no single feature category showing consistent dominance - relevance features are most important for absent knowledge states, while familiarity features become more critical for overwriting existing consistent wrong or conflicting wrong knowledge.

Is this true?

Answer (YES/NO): NO